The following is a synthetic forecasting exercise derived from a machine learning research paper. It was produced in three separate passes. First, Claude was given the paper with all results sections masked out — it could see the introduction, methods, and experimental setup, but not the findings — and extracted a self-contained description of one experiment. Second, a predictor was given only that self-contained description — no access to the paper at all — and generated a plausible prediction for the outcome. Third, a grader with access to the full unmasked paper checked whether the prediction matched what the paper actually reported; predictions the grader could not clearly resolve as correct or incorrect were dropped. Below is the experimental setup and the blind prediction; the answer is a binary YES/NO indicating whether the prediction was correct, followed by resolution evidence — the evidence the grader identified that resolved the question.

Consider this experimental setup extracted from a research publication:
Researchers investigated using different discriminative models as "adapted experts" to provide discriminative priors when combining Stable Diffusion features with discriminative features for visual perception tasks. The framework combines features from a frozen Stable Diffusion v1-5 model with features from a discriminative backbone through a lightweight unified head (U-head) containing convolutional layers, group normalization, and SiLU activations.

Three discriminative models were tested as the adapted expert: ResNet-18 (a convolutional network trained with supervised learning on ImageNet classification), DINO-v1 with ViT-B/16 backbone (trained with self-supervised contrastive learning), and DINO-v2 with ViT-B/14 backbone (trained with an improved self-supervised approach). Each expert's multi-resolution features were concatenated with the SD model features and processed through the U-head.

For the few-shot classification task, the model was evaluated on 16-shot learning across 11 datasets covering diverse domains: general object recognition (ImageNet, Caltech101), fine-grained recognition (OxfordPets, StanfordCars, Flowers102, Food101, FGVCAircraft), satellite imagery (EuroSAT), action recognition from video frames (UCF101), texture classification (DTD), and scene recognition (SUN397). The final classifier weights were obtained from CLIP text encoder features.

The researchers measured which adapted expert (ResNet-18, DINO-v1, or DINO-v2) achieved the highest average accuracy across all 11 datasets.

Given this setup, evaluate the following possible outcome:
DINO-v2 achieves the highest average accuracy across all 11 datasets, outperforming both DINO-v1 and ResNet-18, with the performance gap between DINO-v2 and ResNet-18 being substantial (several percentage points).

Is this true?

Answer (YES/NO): NO